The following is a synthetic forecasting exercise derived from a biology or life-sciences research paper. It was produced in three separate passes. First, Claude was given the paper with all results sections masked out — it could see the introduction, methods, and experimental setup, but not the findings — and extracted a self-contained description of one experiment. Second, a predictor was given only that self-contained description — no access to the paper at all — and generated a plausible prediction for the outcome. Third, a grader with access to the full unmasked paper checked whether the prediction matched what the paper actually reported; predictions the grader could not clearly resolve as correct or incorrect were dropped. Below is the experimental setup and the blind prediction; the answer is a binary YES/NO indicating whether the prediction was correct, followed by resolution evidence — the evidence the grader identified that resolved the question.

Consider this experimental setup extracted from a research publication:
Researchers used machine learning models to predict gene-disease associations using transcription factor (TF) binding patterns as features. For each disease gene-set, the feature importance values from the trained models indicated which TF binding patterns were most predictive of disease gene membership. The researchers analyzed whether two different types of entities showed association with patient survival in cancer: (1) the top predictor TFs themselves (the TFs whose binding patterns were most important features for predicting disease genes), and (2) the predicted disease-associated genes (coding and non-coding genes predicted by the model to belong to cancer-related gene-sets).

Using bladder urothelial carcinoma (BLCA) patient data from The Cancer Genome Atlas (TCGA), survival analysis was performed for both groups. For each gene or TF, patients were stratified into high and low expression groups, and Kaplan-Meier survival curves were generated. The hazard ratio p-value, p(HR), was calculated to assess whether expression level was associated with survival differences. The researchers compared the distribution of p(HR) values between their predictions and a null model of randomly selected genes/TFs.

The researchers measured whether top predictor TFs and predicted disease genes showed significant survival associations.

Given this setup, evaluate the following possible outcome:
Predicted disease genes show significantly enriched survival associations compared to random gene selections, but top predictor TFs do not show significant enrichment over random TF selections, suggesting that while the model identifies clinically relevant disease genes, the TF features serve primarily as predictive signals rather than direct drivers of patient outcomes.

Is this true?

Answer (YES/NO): NO